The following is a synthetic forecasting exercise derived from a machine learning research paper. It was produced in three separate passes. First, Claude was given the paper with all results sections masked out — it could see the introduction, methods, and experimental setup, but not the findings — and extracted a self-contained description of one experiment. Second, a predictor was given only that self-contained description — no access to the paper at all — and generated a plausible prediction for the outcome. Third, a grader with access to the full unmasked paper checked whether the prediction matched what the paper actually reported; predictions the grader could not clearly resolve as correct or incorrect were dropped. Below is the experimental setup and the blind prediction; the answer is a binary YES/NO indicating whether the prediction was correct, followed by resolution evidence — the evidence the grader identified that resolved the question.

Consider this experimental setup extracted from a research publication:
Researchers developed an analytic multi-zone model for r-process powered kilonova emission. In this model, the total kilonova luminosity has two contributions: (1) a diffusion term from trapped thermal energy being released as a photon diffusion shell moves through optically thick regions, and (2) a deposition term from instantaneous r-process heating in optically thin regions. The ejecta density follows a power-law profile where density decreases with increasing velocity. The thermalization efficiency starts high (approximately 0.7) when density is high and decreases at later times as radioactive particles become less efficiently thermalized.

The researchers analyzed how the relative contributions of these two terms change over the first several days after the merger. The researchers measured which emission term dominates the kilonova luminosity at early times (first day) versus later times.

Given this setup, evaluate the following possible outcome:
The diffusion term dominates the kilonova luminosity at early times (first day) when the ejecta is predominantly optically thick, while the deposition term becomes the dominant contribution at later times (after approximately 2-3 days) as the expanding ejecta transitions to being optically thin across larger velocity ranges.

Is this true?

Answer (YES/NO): YES